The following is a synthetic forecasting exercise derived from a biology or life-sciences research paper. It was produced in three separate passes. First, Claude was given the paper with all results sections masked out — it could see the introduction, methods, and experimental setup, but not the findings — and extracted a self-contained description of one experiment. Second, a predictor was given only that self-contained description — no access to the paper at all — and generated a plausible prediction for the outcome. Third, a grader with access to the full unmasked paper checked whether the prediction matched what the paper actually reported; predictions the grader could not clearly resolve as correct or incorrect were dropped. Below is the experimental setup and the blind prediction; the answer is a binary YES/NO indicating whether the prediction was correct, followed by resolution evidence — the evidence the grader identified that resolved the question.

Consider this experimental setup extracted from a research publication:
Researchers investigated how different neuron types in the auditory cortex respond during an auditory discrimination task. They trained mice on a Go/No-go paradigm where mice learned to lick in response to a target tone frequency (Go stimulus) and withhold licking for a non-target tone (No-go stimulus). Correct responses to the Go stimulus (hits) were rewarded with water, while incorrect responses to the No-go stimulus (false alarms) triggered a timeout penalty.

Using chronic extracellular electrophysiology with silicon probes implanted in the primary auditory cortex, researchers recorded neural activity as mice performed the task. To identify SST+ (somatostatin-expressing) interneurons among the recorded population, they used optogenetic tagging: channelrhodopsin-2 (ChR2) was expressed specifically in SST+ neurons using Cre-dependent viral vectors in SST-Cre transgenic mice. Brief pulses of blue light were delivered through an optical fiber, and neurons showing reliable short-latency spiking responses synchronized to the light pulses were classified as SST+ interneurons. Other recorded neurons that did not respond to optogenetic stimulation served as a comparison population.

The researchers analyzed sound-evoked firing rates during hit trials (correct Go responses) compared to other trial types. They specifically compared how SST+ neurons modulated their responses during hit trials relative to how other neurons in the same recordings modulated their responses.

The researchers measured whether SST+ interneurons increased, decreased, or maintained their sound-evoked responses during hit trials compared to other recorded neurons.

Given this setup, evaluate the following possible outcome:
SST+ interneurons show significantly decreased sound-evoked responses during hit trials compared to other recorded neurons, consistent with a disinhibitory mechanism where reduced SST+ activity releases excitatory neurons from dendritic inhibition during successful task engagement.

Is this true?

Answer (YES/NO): YES